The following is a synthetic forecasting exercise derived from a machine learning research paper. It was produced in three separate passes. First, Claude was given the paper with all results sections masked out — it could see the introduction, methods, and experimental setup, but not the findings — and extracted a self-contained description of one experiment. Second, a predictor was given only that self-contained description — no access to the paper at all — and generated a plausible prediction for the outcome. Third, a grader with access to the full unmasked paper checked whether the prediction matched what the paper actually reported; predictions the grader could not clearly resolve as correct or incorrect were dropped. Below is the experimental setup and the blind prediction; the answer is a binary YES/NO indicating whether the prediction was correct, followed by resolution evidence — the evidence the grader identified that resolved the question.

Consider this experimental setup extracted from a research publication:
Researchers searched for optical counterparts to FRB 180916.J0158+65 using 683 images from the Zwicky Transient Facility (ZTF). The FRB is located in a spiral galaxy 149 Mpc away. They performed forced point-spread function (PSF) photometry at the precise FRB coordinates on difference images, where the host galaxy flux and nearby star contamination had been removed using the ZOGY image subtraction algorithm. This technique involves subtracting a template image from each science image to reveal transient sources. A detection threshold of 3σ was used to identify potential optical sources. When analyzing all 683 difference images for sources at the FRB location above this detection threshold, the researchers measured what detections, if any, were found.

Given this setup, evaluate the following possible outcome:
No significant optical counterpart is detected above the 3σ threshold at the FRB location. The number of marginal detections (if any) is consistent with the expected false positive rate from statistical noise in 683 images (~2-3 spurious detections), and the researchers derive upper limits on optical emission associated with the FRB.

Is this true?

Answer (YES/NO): NO